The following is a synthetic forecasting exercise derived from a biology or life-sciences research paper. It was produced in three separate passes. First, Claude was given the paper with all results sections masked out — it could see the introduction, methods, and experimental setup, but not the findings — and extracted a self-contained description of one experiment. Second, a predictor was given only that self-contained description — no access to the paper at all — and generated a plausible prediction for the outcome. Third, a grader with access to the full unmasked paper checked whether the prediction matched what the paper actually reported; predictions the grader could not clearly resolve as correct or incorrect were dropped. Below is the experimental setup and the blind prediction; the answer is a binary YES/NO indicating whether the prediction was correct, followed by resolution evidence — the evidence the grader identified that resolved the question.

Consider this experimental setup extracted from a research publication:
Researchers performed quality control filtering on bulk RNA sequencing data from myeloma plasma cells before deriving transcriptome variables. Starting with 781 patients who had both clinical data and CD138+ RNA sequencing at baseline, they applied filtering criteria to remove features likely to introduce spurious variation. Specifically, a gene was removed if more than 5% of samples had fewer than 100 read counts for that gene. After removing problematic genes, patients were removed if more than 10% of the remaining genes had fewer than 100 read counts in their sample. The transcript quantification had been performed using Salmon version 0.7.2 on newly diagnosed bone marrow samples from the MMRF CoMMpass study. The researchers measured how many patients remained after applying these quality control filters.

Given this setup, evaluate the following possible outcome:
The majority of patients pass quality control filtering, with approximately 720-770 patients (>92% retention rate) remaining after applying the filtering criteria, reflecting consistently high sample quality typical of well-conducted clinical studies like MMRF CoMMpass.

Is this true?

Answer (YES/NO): YES